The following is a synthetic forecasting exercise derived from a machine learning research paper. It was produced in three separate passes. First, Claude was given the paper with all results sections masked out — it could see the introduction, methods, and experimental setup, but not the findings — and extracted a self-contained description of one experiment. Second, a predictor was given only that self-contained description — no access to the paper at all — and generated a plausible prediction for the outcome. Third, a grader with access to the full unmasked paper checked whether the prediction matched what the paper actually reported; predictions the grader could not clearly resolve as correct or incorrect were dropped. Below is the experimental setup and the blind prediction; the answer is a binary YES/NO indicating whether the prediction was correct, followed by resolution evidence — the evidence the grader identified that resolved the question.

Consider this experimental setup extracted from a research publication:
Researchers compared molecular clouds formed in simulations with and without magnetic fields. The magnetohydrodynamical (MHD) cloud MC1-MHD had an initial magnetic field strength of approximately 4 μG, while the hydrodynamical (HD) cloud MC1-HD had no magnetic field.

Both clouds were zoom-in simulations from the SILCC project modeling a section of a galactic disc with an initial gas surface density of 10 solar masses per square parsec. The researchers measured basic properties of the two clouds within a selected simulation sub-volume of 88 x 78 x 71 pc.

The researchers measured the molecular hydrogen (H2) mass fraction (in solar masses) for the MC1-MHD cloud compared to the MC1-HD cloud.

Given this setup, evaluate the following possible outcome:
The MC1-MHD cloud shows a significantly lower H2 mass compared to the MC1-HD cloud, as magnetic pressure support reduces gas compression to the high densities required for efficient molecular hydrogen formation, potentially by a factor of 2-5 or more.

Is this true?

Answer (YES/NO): NO